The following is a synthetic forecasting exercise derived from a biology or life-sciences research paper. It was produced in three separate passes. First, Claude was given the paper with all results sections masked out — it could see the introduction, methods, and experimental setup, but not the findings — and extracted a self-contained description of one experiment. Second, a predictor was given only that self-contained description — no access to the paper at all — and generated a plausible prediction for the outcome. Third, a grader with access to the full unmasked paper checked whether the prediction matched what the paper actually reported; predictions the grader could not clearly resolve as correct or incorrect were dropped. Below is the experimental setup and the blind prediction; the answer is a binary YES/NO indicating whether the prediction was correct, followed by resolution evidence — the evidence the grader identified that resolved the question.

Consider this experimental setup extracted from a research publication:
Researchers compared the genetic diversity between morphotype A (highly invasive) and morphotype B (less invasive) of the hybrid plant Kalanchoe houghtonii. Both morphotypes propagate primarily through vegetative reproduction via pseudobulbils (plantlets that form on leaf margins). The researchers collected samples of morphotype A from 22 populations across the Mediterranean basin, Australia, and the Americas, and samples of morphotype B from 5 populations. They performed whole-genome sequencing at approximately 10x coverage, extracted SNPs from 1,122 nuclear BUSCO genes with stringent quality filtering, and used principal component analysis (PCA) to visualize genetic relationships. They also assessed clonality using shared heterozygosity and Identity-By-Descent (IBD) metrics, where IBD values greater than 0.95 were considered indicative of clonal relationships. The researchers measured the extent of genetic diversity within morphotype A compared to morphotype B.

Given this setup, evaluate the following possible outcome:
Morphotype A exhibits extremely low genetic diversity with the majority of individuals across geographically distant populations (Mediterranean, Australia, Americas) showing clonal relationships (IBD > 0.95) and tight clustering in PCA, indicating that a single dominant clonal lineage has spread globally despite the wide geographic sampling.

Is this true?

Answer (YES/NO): YES